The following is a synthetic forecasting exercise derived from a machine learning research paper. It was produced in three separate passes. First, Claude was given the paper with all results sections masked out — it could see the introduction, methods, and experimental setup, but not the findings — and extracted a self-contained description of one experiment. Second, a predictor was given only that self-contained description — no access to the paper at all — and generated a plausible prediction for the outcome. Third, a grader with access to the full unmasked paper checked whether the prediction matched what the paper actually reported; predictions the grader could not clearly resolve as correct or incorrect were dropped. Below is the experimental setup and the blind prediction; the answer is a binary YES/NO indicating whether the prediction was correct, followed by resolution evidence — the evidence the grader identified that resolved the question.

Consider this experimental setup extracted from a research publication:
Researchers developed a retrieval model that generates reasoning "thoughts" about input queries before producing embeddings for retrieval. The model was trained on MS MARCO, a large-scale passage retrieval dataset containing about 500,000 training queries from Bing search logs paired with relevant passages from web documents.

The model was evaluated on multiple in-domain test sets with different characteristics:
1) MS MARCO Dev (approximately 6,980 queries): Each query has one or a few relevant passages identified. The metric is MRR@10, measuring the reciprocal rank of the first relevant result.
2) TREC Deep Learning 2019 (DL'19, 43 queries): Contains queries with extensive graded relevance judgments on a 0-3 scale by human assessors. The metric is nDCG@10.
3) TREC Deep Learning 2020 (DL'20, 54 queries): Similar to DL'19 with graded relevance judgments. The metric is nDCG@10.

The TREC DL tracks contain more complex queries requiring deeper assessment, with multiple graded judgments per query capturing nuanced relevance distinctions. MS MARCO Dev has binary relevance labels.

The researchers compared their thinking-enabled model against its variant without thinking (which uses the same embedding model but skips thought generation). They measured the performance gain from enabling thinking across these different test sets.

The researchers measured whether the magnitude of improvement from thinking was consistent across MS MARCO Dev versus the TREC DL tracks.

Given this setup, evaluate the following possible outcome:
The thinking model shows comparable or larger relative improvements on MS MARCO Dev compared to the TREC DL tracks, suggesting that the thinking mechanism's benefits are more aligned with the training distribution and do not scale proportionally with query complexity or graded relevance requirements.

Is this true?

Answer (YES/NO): YES